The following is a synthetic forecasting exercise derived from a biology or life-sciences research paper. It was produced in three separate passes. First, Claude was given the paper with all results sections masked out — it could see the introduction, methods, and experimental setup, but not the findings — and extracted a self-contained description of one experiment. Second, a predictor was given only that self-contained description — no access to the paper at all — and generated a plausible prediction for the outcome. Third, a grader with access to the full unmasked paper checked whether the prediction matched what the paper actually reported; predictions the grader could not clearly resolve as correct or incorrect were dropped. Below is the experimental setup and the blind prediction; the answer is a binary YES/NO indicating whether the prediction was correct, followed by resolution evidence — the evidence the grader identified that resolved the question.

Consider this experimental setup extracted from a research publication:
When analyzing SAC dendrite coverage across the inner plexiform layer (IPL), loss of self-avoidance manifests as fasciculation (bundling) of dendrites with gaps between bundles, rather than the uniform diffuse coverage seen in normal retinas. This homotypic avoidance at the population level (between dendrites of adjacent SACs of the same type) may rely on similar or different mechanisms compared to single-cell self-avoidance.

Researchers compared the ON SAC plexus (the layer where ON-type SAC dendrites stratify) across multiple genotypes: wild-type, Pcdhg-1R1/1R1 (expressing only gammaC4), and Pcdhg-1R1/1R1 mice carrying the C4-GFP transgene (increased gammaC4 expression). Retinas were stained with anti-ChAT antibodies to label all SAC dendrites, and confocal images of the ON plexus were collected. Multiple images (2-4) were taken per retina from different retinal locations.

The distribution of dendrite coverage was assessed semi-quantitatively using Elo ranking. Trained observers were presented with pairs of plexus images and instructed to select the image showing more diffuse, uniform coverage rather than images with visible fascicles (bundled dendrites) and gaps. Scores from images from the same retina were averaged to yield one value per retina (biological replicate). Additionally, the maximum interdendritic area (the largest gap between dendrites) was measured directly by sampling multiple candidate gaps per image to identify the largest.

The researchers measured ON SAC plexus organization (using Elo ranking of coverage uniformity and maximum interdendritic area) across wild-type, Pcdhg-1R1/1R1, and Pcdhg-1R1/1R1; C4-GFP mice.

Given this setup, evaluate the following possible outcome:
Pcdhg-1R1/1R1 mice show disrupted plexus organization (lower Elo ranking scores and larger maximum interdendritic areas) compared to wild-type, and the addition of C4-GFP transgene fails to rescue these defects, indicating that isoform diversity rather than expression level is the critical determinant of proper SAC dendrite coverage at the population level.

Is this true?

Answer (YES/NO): NO